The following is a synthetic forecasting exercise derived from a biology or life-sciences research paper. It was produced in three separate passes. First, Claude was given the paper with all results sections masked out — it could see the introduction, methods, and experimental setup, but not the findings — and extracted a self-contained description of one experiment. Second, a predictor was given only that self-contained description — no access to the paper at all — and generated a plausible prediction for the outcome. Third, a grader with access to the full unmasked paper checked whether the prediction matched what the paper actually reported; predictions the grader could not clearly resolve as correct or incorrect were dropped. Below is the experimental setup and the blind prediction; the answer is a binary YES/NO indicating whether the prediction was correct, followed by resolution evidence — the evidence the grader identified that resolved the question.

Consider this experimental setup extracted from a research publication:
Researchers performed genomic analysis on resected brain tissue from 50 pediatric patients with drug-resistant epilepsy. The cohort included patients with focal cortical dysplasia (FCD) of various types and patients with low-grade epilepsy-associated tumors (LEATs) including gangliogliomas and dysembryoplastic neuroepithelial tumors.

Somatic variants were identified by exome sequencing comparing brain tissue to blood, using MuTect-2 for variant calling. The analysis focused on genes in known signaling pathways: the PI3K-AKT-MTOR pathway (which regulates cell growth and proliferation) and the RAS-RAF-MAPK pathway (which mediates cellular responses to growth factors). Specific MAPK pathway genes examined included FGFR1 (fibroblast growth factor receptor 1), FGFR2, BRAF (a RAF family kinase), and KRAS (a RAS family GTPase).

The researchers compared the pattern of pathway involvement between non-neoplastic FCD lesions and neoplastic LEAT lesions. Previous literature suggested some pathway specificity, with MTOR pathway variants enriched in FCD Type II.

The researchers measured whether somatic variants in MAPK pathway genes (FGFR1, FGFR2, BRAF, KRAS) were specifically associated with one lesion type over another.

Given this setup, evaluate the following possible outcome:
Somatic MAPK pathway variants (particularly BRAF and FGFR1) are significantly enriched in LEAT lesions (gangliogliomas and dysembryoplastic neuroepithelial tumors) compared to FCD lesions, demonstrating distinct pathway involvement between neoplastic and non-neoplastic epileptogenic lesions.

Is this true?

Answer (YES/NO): YES